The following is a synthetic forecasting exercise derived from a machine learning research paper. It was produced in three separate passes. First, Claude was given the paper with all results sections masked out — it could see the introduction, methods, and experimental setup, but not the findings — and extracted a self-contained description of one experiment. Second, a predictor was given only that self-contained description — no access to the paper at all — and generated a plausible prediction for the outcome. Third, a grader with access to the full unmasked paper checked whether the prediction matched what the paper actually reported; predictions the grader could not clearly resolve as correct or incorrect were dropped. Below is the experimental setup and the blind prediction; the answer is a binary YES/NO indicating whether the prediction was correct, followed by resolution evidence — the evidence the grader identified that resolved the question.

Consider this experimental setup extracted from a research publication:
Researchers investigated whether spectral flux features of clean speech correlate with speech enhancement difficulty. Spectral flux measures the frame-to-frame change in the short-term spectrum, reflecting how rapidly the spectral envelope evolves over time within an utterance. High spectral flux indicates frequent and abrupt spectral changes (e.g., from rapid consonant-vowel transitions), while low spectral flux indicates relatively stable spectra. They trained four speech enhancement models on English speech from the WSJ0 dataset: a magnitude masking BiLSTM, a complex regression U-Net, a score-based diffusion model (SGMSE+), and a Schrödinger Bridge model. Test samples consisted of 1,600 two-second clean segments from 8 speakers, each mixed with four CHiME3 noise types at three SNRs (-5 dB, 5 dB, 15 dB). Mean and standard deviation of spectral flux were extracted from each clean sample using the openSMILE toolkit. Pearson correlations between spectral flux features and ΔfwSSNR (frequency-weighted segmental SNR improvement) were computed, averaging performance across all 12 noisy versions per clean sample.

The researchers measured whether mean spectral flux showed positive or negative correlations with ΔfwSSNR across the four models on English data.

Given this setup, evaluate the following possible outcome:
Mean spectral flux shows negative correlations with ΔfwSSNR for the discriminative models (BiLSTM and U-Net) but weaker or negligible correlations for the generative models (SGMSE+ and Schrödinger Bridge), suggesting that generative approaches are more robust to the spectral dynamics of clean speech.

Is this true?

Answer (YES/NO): NO